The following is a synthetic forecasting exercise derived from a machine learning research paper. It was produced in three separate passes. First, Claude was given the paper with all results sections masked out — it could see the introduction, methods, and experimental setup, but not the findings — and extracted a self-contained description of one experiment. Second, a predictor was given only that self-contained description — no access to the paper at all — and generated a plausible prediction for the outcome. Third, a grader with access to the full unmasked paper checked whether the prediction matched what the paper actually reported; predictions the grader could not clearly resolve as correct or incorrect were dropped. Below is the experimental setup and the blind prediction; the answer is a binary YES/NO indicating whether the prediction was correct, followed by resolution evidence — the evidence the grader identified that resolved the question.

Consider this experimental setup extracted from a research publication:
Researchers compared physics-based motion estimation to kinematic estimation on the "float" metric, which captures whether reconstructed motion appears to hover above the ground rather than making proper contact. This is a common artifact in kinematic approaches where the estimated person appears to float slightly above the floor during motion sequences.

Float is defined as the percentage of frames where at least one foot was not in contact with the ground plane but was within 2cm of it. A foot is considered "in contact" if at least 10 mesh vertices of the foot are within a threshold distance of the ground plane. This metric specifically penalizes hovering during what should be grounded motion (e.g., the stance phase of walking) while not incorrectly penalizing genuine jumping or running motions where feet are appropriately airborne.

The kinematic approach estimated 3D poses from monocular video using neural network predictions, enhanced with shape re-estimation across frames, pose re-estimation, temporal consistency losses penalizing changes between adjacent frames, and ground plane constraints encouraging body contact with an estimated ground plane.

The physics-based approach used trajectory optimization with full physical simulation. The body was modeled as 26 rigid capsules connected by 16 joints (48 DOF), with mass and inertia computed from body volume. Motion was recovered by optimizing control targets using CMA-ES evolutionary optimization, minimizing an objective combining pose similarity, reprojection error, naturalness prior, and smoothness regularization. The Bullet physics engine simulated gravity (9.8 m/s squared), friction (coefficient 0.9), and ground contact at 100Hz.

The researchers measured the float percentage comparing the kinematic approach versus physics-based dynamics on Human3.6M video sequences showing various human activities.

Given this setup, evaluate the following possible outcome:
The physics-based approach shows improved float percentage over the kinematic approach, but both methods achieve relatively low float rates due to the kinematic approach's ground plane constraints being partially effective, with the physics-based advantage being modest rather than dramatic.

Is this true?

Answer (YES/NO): NO